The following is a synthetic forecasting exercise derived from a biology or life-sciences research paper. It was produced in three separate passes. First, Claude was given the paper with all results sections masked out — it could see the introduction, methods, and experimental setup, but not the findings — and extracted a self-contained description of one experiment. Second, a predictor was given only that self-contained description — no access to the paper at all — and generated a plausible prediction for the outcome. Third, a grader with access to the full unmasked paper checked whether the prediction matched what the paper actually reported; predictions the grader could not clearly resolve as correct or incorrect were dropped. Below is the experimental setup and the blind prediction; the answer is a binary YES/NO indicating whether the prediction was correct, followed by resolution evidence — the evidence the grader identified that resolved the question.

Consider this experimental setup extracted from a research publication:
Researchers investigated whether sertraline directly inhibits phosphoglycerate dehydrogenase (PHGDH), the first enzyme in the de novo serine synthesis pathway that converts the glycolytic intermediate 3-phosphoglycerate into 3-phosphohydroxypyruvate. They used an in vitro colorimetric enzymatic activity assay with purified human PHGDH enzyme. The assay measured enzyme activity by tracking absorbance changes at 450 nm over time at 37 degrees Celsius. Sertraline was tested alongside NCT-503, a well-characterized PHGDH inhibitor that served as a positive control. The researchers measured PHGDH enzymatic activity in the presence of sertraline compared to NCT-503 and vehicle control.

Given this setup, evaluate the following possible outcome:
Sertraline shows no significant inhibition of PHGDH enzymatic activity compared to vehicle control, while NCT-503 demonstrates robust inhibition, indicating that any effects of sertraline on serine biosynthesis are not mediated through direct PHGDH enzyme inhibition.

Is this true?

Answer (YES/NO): YES